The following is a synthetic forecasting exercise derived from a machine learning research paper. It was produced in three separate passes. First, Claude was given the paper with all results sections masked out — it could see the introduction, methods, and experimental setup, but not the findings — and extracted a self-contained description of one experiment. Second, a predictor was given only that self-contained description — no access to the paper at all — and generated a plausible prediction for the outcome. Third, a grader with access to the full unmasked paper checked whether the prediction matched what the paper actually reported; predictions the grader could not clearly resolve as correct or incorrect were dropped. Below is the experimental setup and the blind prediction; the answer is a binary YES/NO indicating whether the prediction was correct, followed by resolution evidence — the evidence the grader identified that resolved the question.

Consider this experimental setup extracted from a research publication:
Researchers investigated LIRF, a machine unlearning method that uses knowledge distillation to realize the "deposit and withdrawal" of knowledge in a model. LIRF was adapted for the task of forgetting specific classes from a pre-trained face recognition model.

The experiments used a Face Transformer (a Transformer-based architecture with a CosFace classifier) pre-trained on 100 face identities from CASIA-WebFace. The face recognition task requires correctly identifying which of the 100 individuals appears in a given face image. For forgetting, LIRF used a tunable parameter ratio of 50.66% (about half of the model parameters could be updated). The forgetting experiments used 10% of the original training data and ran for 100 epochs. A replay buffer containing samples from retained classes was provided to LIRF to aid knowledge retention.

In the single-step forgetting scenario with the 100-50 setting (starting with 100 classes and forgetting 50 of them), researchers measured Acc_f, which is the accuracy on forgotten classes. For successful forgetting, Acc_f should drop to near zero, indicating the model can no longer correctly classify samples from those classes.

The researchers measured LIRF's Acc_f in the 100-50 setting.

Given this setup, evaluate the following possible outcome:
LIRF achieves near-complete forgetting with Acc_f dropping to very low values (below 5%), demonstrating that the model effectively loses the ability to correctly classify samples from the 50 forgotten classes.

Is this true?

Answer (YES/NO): NO